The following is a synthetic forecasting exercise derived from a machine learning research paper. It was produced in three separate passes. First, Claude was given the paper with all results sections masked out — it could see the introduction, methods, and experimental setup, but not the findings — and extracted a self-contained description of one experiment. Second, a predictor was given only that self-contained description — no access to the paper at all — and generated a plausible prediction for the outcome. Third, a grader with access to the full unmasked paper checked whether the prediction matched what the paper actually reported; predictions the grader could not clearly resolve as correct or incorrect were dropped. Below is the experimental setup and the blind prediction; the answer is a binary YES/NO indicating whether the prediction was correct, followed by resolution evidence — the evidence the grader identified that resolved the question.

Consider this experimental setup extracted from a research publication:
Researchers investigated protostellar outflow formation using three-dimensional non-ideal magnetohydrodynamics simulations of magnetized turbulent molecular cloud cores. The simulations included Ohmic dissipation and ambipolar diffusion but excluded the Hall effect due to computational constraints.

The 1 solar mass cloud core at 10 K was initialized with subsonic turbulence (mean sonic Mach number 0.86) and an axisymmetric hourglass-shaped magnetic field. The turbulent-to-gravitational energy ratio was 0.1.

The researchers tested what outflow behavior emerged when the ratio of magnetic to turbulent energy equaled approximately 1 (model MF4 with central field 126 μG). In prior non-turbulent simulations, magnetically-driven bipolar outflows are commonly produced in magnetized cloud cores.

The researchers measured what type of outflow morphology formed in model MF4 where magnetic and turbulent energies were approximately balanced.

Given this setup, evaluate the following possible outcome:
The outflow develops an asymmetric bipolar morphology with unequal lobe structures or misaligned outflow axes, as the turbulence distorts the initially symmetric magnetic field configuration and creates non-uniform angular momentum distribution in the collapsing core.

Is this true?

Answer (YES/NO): YES